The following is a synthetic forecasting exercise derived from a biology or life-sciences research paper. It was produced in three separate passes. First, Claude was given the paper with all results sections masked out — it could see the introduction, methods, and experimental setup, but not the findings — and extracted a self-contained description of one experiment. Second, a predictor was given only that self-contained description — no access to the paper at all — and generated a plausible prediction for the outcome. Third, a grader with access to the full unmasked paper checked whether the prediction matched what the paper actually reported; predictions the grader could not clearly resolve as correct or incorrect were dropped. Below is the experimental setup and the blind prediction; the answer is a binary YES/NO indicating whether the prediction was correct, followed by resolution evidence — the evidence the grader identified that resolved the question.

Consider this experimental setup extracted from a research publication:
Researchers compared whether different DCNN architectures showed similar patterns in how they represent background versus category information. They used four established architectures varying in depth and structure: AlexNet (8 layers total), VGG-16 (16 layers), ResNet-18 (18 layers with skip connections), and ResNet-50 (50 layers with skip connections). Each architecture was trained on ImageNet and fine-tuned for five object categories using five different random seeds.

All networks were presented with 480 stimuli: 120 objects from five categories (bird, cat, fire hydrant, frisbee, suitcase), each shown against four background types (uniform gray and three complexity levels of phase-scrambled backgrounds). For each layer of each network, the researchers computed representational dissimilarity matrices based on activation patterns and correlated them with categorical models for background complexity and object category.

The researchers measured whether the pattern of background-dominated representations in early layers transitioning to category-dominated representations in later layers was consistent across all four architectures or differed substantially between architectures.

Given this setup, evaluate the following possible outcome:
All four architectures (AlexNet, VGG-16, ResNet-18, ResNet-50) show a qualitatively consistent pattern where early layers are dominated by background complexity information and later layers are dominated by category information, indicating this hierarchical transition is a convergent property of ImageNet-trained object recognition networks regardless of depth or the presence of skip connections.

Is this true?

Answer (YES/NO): YES